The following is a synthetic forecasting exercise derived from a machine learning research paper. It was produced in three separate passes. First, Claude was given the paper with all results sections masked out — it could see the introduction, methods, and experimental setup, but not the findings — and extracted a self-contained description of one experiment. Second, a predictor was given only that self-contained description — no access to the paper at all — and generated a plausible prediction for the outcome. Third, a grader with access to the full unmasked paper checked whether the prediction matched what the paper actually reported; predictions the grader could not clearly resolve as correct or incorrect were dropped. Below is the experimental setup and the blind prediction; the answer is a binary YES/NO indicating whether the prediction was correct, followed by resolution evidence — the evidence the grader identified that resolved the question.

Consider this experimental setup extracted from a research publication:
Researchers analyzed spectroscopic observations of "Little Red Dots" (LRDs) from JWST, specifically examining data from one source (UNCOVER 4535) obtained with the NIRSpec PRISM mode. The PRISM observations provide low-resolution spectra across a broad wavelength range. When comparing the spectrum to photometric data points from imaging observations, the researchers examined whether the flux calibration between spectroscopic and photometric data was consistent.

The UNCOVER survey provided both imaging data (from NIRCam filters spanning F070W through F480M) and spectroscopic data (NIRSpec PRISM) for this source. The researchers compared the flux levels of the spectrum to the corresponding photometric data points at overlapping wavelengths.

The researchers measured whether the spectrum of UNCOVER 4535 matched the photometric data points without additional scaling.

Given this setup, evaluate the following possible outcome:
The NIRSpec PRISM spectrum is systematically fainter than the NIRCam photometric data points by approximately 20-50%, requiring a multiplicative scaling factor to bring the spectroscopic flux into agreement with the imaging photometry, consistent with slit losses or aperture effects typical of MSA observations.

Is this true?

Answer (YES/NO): YES